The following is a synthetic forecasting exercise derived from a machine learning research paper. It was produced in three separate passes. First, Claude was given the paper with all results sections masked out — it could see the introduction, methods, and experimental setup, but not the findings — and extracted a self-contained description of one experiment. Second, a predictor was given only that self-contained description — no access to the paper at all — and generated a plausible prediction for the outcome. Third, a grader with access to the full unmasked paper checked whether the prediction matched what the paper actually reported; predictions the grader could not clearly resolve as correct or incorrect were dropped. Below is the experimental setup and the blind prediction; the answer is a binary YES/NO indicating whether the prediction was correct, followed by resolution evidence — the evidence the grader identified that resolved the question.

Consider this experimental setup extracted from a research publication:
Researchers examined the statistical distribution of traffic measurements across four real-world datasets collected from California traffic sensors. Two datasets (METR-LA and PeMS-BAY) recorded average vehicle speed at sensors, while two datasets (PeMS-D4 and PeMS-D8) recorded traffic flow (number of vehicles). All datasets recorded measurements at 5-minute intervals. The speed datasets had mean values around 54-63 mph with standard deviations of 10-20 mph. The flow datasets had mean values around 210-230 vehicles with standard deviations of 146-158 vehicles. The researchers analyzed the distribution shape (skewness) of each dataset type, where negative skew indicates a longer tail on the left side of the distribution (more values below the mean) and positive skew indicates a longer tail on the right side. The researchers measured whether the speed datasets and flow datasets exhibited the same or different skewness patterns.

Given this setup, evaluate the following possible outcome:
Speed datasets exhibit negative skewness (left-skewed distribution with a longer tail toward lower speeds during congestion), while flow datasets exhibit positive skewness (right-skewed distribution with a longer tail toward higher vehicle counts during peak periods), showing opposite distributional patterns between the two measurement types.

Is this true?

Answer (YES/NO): YES